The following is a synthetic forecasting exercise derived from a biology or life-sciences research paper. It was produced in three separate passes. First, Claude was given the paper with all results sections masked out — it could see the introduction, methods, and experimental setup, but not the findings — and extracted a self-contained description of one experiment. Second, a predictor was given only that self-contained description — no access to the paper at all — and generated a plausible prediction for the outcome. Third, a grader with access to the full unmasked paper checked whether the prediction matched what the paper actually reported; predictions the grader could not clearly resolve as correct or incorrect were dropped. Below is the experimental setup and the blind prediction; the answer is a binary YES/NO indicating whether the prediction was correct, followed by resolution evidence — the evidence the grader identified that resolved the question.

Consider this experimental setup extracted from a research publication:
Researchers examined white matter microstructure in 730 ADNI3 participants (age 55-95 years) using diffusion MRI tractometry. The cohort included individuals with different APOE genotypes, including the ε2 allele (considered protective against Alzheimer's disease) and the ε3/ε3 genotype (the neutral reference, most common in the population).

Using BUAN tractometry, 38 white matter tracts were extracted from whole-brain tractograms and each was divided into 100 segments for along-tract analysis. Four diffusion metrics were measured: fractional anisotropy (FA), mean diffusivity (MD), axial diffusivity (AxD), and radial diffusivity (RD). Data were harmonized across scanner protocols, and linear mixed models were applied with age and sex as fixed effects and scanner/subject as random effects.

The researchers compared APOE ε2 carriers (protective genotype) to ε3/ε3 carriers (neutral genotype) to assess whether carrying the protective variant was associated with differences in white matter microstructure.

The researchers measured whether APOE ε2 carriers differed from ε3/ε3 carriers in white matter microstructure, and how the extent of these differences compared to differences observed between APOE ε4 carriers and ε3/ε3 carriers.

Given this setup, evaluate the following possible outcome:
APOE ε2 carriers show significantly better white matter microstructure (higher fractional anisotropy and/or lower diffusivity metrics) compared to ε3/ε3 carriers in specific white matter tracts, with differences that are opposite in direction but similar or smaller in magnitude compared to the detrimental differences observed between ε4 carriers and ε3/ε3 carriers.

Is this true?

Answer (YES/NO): NO